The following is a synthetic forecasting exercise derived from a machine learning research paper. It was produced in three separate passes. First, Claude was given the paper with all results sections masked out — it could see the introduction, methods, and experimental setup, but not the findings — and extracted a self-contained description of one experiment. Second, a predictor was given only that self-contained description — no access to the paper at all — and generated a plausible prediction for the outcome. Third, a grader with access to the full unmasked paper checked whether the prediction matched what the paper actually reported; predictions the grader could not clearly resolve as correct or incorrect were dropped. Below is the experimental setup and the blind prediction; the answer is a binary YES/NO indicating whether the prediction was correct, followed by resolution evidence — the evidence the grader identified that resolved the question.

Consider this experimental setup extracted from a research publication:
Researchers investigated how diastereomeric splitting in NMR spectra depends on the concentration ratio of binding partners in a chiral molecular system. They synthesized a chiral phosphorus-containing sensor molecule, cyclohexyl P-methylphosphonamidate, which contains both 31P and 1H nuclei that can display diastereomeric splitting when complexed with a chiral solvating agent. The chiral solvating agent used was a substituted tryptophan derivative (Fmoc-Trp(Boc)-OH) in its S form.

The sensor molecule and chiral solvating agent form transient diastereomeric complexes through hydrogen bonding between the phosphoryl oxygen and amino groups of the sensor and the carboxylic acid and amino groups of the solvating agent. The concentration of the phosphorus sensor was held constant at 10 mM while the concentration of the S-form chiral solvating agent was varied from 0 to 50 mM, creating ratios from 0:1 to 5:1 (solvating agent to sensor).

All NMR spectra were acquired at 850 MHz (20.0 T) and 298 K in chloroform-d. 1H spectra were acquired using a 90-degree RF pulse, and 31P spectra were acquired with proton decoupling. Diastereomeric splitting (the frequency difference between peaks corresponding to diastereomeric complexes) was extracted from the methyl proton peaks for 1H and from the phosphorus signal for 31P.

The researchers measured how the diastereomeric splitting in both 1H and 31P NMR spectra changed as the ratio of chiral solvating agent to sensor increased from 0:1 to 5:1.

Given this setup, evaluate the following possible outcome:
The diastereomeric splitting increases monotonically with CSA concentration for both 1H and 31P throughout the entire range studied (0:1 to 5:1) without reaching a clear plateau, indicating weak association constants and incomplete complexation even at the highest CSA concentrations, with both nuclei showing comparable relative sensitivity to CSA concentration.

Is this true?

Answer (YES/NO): NO